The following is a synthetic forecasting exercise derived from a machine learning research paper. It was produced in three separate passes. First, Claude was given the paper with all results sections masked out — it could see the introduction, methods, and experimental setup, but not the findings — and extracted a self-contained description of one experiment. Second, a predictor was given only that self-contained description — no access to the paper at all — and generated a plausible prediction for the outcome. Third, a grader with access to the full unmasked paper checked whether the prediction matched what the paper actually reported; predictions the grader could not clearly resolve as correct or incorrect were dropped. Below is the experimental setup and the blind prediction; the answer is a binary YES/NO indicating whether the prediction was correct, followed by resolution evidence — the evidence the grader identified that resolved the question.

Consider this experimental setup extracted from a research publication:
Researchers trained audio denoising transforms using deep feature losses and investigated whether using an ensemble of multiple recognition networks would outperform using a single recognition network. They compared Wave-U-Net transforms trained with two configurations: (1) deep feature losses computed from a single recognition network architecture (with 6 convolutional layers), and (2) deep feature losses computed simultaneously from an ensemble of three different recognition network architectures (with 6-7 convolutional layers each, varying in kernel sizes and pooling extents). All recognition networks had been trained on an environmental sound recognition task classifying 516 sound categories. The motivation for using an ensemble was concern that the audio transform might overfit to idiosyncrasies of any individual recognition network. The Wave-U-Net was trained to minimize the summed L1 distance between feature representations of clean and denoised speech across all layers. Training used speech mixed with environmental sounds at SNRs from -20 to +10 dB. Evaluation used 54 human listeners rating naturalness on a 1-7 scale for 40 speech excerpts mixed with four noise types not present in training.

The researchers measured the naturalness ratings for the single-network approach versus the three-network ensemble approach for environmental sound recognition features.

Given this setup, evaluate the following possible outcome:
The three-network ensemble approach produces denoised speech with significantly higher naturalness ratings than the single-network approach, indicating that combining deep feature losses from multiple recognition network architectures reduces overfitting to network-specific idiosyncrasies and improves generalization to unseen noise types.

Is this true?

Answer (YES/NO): NO